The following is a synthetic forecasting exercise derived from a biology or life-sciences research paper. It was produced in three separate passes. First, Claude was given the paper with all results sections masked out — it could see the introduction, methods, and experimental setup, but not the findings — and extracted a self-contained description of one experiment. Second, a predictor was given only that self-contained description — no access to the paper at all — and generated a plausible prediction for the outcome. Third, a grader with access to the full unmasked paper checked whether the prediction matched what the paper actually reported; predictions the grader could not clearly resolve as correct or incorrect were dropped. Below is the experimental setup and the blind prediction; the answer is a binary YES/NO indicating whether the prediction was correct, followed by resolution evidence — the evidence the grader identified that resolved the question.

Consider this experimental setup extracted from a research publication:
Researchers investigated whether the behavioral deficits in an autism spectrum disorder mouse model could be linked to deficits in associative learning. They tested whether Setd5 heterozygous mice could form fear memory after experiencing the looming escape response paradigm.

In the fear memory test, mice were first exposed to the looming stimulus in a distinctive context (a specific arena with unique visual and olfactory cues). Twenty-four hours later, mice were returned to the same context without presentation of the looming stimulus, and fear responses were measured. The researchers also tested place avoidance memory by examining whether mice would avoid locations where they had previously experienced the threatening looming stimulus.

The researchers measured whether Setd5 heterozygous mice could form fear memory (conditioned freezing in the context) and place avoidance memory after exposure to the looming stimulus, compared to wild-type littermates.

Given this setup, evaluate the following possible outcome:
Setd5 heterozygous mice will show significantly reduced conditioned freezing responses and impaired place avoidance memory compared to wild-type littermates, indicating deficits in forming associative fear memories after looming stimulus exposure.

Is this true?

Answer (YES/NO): NO